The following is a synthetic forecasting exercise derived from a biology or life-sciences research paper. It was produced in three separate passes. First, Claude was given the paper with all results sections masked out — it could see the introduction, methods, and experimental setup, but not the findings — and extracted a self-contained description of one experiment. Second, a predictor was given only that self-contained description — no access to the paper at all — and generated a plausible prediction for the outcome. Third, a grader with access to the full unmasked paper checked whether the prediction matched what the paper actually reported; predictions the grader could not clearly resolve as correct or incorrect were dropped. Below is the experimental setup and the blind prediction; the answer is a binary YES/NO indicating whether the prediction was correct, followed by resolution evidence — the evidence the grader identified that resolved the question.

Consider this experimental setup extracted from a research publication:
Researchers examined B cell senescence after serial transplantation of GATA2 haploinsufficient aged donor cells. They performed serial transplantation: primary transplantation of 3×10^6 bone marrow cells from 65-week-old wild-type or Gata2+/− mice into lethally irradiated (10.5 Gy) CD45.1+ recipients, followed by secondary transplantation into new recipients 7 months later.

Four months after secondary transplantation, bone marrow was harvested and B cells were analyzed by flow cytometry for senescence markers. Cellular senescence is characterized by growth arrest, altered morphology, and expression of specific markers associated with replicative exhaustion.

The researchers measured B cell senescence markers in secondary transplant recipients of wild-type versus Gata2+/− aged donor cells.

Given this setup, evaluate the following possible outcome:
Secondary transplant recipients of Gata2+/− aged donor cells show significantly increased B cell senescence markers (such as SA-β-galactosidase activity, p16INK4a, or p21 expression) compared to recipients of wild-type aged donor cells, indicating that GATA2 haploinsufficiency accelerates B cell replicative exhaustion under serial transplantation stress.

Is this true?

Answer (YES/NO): YES